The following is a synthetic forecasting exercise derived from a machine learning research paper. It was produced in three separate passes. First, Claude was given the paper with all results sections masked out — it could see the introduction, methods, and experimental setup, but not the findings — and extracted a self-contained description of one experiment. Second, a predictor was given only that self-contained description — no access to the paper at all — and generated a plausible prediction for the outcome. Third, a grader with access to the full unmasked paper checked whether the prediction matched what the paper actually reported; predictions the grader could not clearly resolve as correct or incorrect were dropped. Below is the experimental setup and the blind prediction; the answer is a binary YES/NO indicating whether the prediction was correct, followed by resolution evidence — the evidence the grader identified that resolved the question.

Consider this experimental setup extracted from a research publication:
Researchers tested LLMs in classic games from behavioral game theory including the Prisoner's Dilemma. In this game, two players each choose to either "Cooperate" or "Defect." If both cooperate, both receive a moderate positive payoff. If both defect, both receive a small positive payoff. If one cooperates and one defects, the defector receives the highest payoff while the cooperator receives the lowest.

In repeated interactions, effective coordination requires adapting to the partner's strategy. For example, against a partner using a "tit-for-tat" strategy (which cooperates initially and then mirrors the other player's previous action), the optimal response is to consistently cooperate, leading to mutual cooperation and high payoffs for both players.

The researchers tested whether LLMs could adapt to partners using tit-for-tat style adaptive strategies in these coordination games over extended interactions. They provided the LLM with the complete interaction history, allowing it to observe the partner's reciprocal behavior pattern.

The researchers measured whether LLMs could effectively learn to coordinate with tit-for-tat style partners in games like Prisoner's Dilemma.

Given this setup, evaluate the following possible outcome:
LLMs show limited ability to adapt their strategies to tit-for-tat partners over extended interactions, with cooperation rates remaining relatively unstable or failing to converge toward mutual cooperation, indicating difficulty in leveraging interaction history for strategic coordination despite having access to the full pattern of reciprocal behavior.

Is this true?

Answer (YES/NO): YES